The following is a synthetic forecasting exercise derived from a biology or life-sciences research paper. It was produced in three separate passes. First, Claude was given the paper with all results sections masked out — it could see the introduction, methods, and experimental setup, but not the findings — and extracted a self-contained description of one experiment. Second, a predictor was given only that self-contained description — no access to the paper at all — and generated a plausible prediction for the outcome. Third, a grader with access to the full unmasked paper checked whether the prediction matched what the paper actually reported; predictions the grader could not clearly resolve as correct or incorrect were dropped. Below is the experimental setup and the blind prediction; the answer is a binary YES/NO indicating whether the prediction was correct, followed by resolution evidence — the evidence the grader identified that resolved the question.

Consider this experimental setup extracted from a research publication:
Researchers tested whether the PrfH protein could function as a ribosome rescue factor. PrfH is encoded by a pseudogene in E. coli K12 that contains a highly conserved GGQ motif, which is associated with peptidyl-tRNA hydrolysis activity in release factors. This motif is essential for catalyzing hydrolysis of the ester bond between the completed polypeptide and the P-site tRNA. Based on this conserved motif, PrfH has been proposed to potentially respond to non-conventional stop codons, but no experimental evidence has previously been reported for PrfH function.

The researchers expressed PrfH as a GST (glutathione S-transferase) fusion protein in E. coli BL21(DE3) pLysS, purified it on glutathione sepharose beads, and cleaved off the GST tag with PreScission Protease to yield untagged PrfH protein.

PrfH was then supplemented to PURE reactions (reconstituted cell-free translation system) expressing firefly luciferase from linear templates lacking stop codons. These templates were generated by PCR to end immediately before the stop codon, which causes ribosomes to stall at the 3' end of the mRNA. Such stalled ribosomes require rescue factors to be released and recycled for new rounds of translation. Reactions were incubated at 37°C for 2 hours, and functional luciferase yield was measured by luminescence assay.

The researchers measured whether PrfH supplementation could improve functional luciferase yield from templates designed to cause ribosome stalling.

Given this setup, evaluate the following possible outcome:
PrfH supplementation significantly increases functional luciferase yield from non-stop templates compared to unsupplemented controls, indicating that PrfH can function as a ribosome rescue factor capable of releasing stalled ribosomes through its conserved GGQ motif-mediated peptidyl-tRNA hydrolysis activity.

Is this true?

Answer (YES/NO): NO